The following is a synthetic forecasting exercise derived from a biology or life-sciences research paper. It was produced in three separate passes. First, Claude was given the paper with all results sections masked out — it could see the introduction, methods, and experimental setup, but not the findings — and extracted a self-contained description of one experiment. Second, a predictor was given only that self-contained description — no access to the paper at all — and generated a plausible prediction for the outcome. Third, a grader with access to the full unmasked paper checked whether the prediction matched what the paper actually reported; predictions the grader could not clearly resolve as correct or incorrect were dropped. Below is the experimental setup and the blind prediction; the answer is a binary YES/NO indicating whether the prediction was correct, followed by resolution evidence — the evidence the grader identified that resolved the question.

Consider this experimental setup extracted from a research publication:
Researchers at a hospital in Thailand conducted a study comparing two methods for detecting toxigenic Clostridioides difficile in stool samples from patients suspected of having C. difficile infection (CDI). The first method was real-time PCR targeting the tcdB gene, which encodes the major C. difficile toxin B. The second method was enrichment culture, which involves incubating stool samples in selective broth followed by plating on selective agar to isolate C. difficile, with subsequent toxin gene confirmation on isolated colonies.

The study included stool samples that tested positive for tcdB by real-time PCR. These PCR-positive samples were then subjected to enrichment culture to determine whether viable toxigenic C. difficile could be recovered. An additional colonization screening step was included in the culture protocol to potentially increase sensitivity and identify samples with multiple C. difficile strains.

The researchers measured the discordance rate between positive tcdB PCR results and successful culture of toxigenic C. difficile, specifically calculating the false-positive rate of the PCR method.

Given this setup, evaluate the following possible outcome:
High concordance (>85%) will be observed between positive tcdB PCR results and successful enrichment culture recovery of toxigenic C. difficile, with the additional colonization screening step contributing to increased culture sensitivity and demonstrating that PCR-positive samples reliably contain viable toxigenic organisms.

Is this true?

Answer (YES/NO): NO